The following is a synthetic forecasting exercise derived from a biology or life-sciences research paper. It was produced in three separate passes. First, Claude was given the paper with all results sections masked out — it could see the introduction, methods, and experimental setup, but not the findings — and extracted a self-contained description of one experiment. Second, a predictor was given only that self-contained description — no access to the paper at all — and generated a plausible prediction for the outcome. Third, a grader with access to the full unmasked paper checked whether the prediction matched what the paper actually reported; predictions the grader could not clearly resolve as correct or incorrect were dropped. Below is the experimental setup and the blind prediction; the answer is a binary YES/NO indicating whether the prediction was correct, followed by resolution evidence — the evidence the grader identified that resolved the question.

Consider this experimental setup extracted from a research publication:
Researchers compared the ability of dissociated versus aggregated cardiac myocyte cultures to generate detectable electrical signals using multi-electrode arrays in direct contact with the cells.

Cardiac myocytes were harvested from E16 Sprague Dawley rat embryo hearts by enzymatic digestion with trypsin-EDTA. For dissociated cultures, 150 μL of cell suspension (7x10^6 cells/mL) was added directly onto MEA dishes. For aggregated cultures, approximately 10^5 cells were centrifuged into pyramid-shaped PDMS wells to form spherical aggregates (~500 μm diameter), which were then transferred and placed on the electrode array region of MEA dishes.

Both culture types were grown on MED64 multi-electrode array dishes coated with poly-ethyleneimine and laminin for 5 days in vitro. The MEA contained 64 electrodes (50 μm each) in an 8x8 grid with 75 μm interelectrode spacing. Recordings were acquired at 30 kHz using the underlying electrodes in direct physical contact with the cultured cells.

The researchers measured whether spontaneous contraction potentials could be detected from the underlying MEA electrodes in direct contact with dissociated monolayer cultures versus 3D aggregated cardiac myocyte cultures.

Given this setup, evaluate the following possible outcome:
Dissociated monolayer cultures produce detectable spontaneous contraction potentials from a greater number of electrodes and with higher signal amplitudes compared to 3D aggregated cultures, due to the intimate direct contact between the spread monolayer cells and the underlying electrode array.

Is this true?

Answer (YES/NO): NO